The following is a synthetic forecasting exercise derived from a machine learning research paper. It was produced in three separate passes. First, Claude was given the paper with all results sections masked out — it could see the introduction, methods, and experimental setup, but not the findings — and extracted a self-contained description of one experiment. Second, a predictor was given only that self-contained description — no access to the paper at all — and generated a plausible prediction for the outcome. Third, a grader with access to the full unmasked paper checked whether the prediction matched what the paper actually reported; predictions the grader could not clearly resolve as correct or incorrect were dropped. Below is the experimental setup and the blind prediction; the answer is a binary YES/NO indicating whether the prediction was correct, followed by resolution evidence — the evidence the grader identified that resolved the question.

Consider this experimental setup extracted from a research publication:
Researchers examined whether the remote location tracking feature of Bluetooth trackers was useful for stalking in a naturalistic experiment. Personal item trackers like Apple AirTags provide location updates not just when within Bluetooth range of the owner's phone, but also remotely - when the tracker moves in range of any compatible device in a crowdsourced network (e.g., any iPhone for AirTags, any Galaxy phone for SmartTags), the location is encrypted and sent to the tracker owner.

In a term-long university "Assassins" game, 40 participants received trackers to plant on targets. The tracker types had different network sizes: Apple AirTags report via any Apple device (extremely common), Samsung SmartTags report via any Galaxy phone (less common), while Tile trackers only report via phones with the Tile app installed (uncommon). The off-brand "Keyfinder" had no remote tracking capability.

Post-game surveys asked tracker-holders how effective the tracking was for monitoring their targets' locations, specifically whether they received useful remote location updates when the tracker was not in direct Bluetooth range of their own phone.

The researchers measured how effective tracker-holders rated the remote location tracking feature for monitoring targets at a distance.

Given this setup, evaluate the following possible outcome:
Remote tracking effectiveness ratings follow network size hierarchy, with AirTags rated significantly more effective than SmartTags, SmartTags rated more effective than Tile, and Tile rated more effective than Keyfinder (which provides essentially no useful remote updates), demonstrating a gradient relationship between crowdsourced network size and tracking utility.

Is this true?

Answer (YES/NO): NO